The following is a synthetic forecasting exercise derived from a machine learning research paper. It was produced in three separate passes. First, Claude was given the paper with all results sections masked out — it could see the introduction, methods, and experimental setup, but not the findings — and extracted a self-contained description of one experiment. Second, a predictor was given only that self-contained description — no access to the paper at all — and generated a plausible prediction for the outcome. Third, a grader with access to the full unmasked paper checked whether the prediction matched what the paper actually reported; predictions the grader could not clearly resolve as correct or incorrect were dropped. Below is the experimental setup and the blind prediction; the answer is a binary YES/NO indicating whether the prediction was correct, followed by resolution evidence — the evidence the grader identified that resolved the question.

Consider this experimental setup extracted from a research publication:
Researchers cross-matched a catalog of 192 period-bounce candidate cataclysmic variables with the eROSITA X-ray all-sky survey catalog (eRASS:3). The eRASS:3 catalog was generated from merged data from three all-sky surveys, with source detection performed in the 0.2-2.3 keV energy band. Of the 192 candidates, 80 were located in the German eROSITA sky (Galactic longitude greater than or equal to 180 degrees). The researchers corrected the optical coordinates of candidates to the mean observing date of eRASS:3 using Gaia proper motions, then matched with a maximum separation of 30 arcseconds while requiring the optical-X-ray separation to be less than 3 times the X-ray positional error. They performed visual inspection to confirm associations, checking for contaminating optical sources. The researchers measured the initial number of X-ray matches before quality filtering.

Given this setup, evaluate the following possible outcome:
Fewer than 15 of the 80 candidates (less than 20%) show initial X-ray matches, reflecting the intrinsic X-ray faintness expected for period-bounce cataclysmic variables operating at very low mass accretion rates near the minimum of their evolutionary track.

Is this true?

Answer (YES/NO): NO